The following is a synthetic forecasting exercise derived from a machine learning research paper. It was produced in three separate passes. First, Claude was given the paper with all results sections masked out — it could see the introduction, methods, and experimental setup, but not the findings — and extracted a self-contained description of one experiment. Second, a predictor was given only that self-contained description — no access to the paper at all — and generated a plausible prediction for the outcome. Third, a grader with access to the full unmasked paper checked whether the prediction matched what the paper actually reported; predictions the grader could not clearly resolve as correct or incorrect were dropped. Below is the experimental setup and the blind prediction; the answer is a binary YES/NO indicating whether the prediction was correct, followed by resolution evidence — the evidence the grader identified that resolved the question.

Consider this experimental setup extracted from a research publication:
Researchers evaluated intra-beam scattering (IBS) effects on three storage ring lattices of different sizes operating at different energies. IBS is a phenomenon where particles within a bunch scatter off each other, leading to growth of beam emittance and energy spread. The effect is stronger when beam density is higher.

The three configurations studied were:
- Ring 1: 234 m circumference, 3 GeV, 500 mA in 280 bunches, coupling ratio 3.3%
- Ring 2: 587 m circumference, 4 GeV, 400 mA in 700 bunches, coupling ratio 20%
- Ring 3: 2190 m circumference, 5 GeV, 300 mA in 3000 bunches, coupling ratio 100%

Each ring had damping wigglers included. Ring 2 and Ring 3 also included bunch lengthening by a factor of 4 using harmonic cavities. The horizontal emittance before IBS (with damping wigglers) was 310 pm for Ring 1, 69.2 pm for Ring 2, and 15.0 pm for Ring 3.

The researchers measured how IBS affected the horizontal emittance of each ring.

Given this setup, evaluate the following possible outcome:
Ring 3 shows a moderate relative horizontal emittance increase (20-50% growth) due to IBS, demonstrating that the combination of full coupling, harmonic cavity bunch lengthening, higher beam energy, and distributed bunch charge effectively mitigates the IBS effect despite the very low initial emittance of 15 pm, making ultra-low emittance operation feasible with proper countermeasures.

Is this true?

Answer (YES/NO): YES